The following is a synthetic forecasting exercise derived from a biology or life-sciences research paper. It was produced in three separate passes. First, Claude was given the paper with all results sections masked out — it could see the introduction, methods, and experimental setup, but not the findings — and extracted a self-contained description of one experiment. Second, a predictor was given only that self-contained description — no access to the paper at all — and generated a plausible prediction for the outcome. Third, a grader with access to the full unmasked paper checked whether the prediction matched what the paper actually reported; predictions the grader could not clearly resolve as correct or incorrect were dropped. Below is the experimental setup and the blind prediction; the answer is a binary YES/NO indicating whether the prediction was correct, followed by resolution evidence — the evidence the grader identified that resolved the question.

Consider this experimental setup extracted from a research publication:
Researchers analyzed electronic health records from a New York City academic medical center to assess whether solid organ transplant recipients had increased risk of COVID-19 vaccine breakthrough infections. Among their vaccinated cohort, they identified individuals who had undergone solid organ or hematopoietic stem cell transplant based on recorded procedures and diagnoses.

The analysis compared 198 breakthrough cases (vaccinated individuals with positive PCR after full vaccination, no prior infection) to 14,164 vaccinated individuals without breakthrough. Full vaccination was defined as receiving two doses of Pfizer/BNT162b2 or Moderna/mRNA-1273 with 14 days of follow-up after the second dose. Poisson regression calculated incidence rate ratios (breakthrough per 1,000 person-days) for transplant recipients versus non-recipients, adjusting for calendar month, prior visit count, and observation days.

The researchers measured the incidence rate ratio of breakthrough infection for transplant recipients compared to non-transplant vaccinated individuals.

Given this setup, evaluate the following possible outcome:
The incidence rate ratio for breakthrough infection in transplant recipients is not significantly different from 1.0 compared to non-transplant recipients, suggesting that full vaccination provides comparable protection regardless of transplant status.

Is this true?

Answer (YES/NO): NO